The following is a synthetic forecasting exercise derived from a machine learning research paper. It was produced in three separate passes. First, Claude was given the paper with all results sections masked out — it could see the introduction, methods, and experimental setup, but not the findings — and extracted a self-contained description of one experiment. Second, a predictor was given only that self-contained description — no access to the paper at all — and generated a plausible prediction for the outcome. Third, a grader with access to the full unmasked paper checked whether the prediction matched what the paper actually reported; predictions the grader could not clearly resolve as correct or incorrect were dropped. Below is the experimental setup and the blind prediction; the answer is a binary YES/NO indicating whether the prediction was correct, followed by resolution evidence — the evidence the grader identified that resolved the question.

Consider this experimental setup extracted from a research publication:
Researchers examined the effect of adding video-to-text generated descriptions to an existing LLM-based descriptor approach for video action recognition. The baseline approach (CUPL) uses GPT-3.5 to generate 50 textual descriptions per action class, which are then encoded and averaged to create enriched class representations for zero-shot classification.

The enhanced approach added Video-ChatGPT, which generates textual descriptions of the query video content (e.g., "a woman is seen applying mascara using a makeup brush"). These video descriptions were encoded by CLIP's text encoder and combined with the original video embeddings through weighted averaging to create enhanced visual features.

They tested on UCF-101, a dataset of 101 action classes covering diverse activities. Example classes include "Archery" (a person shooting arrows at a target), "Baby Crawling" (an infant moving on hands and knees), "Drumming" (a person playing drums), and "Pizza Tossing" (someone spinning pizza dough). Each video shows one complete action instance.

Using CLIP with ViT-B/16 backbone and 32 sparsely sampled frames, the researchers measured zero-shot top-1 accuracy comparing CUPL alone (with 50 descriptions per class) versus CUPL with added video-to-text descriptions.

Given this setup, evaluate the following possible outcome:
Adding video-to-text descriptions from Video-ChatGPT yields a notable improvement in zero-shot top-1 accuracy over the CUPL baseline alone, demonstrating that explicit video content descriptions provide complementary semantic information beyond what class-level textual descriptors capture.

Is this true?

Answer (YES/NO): NO